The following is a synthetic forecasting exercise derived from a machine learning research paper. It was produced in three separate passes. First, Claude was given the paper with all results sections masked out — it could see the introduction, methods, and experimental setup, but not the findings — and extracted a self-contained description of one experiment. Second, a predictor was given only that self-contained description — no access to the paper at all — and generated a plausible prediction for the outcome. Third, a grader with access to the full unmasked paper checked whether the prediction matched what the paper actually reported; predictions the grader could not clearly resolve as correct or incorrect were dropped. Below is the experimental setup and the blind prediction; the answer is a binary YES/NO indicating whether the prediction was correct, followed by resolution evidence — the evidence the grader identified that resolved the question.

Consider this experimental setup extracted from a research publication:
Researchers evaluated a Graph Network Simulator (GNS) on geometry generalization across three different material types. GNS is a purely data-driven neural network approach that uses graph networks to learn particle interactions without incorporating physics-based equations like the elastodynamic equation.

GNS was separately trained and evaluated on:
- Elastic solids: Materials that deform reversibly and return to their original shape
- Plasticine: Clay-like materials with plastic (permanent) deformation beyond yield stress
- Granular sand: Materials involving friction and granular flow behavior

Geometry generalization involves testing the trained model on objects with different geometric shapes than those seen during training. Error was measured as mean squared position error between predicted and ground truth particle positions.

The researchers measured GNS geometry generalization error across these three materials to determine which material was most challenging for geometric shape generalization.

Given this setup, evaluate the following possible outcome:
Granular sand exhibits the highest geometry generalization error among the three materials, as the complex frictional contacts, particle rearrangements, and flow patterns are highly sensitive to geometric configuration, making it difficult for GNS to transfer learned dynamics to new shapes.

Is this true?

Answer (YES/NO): YES